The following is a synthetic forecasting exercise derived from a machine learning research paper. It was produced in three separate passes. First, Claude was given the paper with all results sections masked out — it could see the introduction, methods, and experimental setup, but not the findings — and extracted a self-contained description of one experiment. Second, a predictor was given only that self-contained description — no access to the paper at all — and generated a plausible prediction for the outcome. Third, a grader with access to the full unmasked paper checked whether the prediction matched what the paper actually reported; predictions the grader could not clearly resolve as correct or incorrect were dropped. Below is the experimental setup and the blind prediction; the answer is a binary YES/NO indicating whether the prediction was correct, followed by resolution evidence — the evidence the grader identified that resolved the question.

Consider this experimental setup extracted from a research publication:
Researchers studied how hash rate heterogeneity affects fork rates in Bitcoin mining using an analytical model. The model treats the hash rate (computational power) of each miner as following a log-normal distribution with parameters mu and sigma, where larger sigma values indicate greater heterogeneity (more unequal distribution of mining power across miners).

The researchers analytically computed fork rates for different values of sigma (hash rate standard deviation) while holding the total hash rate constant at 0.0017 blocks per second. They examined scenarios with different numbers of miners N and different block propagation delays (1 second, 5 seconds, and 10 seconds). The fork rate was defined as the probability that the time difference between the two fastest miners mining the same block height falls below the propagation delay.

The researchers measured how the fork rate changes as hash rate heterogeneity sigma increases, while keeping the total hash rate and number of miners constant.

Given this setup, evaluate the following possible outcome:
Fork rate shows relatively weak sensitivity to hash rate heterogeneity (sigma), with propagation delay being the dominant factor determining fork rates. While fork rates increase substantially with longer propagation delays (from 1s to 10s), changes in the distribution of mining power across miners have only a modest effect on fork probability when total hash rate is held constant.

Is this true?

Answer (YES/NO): NO